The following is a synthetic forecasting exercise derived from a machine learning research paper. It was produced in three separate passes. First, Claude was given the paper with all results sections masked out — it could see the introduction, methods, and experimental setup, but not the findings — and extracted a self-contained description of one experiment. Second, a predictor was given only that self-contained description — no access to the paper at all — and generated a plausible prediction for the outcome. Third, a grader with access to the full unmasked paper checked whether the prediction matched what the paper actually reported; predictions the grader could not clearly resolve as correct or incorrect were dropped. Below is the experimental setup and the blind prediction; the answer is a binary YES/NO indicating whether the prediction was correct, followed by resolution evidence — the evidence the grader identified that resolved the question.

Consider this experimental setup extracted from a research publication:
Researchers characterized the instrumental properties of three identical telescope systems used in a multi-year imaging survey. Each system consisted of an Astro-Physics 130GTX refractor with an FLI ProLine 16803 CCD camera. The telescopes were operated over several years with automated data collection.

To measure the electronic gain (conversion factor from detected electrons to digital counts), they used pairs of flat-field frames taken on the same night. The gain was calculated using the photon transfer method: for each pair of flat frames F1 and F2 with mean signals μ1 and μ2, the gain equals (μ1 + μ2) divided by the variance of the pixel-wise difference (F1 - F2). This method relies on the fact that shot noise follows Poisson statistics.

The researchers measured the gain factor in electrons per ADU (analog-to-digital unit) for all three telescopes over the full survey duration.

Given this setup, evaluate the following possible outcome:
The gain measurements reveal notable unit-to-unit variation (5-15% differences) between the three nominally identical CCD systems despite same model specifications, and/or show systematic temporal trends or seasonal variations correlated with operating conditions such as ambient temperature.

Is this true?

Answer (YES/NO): YES